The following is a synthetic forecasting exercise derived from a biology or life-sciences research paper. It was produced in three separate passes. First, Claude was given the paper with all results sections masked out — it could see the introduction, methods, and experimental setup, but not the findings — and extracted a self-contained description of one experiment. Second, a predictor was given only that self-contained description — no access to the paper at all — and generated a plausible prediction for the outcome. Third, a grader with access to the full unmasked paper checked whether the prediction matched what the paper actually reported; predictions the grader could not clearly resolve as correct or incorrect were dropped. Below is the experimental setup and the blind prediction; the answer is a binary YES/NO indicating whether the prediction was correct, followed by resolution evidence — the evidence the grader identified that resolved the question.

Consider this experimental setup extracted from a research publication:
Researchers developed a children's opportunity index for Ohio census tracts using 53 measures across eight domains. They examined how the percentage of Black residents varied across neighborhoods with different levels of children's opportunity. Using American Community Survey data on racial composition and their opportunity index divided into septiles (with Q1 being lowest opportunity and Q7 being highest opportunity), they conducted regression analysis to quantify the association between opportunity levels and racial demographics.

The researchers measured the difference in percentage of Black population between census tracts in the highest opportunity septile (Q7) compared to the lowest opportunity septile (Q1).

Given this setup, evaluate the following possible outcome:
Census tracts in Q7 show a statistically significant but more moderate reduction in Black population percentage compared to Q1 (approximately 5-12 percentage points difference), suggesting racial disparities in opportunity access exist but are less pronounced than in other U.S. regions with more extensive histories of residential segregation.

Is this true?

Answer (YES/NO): NO